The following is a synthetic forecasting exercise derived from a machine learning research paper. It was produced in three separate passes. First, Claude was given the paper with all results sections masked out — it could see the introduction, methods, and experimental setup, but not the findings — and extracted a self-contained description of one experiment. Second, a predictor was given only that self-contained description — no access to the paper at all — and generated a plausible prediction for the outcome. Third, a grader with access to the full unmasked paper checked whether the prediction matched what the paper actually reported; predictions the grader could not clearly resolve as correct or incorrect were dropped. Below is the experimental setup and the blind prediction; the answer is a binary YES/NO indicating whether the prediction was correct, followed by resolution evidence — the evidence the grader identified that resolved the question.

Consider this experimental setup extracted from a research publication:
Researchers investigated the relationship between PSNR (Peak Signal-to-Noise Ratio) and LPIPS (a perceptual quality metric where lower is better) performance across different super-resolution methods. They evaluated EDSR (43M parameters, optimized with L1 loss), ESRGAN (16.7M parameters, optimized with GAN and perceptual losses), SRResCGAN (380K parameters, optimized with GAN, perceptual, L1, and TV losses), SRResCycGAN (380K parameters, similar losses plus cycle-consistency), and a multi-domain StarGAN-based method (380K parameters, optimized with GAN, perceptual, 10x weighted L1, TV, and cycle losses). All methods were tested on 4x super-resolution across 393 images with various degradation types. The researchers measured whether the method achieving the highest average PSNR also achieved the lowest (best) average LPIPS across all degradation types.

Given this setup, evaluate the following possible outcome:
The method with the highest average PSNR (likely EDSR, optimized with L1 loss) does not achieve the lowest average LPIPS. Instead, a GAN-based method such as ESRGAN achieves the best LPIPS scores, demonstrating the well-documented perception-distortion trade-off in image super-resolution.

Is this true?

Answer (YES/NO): NO